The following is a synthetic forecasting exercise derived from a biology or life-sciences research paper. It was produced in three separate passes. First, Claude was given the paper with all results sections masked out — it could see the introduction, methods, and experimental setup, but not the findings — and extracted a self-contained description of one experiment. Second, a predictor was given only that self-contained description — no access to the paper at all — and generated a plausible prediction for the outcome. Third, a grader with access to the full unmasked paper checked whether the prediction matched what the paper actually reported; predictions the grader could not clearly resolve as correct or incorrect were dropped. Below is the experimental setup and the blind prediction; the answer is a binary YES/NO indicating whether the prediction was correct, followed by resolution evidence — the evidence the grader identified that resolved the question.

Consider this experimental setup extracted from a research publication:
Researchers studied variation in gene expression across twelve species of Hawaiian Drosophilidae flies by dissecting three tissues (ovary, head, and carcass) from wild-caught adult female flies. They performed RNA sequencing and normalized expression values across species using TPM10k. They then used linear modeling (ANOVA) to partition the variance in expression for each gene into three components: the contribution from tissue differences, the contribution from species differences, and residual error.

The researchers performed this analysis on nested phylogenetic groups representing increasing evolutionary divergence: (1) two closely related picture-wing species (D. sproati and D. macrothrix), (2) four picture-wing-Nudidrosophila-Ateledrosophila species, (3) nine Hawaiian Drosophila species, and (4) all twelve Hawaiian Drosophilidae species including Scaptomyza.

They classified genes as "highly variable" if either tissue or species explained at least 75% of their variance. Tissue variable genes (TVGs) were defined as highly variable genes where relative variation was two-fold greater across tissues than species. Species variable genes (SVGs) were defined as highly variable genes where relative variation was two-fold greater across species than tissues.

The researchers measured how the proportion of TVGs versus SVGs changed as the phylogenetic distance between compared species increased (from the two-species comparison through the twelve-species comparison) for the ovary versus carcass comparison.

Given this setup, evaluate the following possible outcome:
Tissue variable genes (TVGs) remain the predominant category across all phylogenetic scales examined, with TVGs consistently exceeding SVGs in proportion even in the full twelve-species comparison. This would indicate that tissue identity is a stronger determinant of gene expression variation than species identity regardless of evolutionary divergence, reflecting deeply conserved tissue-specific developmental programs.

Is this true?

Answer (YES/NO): NO